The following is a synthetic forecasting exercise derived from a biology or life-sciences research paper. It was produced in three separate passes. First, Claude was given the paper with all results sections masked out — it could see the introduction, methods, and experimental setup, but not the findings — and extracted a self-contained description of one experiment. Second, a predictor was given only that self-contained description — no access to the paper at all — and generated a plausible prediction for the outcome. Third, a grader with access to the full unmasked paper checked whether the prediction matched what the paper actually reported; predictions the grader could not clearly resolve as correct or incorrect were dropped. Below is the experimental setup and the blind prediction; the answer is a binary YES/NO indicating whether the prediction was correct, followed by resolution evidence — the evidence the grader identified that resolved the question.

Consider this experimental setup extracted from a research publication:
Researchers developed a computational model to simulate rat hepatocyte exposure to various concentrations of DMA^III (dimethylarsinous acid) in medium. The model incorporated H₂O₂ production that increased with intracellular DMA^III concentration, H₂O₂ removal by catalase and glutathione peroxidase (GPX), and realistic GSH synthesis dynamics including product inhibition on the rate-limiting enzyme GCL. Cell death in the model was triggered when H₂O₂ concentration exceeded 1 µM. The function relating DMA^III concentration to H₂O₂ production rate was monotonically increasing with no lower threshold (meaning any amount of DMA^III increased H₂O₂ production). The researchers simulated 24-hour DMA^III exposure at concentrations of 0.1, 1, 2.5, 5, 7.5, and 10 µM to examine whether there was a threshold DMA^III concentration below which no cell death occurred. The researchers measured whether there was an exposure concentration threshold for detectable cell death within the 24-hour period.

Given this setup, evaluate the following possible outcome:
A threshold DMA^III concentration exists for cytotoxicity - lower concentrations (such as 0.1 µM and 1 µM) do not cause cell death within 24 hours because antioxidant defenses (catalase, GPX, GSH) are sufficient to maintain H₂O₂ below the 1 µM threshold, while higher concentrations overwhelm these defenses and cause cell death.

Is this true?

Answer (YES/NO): NO